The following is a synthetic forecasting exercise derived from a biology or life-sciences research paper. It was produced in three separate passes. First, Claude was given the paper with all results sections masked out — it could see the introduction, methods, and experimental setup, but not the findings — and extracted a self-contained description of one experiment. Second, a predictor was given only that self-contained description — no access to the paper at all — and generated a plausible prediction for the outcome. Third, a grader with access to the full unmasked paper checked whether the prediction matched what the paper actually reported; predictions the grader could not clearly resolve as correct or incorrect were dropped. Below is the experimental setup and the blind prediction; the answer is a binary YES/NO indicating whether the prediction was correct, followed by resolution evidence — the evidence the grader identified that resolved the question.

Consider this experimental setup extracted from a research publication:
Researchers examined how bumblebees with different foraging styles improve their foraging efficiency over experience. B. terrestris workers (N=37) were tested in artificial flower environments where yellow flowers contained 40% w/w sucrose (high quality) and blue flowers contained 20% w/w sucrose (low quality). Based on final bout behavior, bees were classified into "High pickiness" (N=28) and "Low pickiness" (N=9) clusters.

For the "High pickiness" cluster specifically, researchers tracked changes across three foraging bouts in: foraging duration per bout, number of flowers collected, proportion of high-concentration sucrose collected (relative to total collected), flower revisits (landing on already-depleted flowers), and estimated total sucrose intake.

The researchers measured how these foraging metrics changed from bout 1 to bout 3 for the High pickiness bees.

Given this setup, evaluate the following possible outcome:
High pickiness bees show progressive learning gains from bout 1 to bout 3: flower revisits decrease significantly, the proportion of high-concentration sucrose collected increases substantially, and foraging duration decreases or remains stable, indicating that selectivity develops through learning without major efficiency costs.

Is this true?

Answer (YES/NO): YES